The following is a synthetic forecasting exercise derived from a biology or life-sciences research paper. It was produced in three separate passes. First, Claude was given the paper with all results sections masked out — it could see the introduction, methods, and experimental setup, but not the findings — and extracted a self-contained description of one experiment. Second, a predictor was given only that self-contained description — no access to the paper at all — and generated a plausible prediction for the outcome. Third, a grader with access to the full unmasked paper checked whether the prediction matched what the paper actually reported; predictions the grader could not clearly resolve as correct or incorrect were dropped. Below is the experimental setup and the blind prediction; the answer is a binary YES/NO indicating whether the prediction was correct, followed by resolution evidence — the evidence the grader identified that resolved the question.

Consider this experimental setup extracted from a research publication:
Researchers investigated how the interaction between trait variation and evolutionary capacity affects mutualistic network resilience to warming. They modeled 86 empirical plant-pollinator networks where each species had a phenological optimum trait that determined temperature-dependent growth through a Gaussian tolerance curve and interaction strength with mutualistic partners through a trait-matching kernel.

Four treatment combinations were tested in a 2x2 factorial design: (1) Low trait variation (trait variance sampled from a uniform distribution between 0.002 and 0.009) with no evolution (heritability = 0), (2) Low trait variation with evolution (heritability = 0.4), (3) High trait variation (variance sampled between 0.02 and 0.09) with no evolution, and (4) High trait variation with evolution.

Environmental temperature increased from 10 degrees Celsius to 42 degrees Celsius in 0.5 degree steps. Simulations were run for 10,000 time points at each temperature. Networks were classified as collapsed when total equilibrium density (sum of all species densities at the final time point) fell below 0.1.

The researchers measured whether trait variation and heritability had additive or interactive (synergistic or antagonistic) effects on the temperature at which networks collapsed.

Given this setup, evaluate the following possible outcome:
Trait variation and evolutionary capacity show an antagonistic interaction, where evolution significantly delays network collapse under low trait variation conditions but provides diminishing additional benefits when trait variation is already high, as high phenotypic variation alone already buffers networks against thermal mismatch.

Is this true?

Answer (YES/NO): NO